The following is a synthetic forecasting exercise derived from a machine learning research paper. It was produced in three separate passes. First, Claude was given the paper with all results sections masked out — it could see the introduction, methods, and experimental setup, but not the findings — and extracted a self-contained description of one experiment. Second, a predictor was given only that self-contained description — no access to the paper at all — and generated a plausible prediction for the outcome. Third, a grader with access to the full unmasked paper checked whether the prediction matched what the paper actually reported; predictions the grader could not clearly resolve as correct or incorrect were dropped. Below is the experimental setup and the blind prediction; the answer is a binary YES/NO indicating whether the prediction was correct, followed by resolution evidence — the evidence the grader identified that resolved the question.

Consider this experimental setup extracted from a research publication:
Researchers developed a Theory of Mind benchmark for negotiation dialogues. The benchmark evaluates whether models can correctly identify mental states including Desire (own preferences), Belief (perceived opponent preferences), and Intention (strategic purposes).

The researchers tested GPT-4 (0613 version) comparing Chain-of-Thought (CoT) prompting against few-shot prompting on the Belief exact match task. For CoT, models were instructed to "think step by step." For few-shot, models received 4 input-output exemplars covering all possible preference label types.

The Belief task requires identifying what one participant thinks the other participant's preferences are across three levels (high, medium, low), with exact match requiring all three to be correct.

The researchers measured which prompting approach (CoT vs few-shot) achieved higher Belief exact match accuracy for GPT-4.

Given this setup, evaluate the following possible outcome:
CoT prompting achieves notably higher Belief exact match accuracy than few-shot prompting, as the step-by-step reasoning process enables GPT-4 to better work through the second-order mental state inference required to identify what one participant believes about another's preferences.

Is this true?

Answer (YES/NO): YES